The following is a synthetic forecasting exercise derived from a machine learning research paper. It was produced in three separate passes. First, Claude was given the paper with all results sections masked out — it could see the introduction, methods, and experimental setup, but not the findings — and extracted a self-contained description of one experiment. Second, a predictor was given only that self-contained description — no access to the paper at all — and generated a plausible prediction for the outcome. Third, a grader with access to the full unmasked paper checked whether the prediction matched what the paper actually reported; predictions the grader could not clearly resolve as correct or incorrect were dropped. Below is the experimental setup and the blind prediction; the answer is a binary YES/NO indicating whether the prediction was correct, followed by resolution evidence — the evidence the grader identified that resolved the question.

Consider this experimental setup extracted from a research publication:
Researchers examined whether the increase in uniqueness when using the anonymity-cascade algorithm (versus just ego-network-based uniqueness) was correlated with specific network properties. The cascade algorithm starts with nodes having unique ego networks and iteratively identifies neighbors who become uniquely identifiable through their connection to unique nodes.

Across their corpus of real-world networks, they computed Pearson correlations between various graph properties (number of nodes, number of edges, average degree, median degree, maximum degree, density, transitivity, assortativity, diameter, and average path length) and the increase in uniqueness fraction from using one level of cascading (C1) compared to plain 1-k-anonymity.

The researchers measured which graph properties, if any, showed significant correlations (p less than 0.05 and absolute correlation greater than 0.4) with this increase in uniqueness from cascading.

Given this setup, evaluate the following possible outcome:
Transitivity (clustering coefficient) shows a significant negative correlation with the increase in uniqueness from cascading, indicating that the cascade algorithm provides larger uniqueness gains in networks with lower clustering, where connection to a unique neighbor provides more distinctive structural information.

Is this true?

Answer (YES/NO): NO